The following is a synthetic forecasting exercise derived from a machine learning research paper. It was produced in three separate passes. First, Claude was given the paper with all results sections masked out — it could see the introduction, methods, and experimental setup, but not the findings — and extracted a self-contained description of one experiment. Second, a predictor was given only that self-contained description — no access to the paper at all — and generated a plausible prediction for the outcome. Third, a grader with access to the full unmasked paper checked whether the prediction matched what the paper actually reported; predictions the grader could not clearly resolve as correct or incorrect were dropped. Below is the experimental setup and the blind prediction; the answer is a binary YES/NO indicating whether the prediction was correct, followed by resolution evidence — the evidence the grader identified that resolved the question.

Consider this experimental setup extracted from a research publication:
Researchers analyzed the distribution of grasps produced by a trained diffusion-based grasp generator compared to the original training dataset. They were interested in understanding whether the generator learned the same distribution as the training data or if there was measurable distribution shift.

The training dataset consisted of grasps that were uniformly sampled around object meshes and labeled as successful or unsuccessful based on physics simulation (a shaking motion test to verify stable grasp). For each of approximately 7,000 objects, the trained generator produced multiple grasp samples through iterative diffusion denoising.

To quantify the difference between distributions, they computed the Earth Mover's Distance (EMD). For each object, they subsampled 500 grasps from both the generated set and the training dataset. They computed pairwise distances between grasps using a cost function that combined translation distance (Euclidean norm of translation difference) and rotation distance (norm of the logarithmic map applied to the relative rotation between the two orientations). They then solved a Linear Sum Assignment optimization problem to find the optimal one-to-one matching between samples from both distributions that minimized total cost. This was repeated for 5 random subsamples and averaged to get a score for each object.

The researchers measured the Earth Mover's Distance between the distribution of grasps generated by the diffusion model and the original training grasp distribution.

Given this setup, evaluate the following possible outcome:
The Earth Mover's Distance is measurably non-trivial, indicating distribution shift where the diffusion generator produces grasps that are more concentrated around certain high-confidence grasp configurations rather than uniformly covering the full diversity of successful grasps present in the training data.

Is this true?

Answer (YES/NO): NO